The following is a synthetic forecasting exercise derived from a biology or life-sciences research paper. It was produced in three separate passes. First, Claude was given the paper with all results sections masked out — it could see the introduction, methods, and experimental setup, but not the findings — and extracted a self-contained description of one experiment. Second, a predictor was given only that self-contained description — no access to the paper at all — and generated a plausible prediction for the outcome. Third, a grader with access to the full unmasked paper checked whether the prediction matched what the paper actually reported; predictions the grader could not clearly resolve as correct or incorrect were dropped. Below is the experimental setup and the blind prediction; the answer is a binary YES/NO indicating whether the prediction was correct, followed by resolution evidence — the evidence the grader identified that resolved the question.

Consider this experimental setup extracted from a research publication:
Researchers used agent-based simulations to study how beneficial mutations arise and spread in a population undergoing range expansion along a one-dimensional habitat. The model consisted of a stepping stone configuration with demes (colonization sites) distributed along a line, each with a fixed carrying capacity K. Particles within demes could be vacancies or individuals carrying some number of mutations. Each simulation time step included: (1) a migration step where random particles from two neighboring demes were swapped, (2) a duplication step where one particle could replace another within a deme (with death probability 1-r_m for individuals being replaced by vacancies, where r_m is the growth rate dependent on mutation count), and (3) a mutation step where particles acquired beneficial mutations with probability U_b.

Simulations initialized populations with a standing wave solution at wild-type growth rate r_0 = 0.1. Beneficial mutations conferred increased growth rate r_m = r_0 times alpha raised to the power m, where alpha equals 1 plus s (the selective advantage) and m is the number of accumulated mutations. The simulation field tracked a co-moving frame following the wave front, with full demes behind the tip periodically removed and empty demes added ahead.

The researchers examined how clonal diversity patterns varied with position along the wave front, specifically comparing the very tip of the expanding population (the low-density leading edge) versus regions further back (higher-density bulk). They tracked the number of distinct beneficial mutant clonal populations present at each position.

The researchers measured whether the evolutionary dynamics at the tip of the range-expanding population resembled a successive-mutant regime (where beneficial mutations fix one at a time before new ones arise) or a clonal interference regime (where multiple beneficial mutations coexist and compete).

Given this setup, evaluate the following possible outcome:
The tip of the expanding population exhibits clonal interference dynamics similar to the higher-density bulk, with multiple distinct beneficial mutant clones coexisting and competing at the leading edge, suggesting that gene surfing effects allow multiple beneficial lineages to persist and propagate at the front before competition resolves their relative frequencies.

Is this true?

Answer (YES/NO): NO